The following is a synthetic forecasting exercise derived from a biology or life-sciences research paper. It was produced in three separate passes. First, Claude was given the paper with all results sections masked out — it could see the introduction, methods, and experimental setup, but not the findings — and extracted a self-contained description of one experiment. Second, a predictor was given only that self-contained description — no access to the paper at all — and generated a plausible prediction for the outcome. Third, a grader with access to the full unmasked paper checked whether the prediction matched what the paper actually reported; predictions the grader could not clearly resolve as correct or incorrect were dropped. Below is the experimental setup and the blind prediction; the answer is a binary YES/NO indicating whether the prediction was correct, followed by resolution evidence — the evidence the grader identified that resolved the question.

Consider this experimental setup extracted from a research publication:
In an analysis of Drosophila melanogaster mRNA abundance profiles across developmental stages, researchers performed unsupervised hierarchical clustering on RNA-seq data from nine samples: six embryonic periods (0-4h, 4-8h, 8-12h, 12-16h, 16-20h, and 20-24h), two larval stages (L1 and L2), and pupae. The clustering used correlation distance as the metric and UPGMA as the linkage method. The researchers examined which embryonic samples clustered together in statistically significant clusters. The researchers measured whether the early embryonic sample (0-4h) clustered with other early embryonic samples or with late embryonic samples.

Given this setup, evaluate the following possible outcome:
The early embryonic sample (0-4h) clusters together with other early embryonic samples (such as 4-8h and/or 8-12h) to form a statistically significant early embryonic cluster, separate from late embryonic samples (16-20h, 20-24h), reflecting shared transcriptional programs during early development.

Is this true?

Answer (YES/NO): NO